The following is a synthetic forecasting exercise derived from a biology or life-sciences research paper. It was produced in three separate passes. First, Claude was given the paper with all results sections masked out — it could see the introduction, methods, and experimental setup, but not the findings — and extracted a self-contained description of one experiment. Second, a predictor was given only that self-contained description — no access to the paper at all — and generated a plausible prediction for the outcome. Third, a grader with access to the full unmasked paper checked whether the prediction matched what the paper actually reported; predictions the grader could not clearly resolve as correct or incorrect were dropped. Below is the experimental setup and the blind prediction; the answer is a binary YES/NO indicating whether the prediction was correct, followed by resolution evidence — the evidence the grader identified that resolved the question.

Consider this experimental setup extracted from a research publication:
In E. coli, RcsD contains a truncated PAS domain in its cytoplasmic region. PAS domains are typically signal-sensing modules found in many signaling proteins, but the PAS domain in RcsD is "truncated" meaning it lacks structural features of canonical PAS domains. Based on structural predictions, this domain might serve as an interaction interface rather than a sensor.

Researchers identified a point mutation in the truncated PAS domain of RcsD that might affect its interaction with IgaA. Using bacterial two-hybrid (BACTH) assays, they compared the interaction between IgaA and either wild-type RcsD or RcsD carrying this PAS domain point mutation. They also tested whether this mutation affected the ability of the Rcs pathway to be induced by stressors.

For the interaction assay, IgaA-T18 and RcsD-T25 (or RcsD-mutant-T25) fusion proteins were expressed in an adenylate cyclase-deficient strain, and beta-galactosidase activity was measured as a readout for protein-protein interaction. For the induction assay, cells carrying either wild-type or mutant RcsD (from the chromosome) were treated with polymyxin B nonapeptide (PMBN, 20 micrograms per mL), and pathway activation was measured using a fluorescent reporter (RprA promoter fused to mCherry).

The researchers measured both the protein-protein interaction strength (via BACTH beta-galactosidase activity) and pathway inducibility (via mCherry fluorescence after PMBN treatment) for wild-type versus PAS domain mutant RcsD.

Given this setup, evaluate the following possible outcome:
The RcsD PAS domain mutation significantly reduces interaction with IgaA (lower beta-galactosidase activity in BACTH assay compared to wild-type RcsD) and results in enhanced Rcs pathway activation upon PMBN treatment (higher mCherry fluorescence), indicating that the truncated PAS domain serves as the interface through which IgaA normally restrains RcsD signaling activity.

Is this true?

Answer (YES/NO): NO